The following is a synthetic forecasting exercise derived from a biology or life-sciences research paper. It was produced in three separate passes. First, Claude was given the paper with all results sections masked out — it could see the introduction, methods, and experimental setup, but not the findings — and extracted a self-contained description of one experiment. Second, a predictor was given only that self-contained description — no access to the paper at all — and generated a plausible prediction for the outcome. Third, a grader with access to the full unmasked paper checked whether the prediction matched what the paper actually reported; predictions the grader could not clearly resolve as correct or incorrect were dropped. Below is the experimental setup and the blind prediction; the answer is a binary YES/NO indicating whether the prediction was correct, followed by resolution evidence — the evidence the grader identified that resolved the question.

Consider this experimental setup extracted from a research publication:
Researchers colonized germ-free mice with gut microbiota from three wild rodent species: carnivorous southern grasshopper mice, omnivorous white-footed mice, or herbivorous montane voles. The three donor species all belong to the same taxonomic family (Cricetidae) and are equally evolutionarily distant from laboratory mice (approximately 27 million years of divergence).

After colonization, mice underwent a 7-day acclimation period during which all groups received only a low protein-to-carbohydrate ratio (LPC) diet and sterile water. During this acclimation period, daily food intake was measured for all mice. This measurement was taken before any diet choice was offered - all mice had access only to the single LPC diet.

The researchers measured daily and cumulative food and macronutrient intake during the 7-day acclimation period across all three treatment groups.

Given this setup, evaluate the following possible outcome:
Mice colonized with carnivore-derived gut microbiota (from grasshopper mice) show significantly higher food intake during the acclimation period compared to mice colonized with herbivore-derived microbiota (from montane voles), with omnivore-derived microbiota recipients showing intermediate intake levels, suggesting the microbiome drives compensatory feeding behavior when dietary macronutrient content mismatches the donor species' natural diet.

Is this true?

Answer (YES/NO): NO